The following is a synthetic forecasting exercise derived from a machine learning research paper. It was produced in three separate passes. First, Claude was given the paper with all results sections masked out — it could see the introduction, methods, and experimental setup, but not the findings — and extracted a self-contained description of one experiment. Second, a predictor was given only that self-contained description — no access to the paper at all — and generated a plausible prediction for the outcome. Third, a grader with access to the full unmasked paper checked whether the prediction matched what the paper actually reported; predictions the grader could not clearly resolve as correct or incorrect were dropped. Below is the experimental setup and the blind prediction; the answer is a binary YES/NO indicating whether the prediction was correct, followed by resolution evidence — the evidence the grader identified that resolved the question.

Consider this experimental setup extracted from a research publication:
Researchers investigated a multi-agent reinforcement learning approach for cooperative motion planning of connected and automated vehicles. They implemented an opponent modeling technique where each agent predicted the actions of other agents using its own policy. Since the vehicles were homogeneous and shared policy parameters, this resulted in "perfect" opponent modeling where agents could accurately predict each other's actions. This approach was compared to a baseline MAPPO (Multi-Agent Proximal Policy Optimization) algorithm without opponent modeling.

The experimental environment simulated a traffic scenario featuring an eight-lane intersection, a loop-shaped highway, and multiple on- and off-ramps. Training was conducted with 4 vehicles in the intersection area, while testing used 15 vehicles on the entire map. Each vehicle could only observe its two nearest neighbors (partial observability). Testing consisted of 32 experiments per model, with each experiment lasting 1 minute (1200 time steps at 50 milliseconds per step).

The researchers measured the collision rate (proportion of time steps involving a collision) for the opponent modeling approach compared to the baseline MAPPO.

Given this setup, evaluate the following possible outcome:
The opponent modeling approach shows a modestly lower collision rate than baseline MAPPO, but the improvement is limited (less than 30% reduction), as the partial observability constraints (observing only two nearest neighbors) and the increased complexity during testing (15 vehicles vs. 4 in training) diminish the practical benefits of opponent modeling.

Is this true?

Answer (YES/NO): YES